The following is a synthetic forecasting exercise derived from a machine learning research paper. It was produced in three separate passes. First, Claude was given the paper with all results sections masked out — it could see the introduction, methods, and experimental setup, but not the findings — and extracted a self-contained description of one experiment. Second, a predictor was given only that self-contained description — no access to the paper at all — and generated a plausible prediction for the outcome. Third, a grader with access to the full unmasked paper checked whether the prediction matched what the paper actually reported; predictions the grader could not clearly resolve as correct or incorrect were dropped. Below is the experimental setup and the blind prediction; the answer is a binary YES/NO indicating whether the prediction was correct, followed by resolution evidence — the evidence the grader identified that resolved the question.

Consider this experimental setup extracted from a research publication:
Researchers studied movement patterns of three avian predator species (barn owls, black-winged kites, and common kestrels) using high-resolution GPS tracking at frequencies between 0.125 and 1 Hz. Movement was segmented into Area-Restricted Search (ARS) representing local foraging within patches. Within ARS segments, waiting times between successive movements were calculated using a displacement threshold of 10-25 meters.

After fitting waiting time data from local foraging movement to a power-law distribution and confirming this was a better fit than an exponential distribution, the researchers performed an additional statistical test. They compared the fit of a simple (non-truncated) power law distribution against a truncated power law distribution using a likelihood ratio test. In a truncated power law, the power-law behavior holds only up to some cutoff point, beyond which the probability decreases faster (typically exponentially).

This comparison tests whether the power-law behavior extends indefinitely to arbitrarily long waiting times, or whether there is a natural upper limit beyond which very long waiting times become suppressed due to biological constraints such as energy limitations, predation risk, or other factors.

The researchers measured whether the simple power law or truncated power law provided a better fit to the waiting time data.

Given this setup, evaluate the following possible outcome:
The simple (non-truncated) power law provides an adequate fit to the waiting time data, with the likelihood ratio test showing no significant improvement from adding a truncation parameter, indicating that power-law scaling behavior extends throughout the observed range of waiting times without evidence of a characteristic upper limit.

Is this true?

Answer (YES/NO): NO